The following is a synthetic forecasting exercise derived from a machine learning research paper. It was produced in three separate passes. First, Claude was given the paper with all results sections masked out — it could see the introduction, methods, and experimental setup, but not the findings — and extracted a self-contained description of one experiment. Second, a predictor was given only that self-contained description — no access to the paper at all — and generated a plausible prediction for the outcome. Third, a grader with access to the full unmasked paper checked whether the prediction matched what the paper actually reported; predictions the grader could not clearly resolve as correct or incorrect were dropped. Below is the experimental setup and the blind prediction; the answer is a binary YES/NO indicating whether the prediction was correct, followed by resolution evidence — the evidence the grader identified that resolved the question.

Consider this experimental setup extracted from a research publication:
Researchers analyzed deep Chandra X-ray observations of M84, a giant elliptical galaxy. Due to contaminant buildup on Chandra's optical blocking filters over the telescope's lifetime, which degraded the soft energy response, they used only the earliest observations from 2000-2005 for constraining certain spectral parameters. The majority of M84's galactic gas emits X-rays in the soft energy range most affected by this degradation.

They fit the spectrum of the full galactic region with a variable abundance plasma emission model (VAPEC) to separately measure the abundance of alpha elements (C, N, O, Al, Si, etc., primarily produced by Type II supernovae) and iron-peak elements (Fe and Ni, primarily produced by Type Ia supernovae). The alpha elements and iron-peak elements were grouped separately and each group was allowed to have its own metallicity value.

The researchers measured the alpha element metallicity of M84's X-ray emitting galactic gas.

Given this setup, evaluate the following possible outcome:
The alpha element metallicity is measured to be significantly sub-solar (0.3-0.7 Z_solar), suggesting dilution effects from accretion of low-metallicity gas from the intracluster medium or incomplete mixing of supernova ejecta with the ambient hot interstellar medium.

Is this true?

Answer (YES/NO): YES